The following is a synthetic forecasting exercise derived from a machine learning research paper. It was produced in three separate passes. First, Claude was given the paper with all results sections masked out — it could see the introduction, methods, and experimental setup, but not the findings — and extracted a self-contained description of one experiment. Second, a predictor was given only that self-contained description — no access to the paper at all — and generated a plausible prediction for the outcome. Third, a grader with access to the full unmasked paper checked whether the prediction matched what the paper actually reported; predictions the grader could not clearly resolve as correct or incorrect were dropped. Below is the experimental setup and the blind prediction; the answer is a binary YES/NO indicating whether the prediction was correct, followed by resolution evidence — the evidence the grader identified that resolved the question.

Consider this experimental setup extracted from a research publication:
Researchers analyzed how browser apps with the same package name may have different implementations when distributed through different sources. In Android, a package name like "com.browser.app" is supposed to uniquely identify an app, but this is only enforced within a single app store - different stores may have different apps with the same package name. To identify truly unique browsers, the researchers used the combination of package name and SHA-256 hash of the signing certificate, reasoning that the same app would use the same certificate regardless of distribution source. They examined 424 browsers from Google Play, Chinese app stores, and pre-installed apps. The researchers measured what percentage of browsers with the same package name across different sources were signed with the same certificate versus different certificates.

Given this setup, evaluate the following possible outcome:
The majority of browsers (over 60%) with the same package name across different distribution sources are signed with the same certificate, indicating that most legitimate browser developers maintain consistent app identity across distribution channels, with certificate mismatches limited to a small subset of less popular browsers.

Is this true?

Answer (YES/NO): NO